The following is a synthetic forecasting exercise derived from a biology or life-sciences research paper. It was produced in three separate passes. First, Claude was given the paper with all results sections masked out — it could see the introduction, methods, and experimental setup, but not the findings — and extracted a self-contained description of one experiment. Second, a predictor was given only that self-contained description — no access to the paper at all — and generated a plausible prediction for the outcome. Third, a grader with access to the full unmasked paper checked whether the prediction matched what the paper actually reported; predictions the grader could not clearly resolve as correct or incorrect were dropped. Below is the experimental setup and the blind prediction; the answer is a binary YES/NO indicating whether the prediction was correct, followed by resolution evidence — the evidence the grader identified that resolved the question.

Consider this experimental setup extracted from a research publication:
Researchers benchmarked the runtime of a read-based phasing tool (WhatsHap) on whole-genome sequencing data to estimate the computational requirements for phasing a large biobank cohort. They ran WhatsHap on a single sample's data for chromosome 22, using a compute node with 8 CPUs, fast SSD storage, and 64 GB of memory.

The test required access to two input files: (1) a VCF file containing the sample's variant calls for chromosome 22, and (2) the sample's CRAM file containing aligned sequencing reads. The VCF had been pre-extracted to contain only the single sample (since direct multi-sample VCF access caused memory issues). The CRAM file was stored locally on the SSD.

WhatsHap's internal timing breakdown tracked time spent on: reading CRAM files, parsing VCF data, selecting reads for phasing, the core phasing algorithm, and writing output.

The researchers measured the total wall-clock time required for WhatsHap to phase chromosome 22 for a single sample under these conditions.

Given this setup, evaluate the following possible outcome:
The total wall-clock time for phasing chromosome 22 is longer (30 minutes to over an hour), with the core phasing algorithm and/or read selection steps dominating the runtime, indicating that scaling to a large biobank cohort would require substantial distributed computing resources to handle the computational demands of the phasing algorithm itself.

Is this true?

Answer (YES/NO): NO